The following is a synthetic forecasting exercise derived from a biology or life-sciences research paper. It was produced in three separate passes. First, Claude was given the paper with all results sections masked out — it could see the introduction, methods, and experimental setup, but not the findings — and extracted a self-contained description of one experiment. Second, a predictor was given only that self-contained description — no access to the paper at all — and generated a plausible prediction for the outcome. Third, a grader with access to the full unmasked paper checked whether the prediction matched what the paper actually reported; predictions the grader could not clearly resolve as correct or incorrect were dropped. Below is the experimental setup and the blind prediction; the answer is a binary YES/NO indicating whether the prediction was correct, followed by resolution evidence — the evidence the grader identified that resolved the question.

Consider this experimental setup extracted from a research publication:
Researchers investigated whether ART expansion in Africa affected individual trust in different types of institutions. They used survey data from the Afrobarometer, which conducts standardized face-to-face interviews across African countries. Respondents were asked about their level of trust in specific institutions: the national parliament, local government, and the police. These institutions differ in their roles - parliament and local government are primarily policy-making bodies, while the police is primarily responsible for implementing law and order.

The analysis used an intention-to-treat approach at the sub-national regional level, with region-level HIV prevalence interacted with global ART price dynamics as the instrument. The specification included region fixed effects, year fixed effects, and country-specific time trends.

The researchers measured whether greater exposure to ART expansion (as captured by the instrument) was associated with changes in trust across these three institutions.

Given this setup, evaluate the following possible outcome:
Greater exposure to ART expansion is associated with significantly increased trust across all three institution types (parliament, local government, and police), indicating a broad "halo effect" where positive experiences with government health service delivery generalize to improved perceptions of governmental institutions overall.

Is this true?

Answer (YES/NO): NO